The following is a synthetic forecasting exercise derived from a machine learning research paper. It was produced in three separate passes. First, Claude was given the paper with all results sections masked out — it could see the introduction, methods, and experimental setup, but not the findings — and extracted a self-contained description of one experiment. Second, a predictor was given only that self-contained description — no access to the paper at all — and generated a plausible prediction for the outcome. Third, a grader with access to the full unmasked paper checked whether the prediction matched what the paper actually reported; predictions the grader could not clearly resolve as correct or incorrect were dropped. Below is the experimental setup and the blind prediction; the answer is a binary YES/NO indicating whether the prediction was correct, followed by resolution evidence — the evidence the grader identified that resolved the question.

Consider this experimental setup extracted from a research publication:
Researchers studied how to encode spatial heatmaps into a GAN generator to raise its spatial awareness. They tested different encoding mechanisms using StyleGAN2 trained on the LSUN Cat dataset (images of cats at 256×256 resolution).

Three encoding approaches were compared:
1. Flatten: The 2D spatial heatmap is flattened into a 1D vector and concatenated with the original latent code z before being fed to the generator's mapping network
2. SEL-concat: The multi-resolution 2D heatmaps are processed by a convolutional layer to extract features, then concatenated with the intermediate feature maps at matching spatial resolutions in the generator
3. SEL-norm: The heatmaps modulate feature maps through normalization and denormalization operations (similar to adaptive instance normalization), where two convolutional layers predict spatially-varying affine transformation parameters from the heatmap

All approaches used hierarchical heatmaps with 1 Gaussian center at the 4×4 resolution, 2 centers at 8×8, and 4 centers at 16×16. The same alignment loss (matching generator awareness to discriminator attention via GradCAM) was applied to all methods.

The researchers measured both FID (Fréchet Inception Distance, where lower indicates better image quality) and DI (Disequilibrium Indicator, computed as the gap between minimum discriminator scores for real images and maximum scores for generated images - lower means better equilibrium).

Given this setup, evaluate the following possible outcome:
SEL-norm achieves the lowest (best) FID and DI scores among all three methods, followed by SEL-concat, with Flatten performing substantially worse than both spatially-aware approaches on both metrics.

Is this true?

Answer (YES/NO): YES